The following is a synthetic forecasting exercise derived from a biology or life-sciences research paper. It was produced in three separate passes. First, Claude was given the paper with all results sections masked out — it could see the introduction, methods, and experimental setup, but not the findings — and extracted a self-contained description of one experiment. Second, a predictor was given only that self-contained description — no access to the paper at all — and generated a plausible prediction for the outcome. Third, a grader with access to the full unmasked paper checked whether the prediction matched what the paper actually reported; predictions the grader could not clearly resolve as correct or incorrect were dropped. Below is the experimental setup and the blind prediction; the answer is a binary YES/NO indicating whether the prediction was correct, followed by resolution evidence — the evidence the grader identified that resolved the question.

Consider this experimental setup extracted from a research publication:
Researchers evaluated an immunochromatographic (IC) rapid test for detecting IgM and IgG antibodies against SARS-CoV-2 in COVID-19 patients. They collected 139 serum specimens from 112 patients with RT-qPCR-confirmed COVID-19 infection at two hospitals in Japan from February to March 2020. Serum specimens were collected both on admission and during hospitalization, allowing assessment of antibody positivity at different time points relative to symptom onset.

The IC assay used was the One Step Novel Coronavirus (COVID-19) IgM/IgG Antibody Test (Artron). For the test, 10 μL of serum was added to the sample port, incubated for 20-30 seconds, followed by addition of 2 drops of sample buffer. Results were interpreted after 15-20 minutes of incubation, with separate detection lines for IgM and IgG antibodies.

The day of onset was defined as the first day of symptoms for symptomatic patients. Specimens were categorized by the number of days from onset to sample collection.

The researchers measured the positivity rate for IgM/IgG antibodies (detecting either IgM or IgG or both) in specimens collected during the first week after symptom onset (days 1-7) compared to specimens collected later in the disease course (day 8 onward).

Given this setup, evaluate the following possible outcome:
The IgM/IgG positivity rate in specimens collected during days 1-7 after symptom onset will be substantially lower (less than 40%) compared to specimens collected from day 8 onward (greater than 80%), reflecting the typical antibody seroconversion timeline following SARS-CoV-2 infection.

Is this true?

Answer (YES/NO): NO